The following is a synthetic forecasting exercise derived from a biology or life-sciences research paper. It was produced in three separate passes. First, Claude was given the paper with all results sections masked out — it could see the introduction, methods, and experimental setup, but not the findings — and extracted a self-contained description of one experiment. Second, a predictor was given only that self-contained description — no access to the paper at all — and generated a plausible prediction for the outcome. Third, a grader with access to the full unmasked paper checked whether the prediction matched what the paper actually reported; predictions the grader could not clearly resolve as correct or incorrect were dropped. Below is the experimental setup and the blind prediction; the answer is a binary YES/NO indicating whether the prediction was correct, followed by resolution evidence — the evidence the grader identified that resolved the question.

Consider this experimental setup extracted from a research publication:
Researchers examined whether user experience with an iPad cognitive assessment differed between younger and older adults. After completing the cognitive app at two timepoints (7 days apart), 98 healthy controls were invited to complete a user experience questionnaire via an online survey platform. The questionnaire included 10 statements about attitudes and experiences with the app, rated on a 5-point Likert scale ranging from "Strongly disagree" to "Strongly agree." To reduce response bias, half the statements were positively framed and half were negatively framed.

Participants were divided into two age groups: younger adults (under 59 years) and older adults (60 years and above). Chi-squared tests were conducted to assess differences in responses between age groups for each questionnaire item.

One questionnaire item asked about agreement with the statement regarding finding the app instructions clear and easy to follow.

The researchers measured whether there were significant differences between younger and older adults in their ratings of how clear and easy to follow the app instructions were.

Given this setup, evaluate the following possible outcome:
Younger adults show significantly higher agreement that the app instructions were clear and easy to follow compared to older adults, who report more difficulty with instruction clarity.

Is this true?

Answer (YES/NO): NO